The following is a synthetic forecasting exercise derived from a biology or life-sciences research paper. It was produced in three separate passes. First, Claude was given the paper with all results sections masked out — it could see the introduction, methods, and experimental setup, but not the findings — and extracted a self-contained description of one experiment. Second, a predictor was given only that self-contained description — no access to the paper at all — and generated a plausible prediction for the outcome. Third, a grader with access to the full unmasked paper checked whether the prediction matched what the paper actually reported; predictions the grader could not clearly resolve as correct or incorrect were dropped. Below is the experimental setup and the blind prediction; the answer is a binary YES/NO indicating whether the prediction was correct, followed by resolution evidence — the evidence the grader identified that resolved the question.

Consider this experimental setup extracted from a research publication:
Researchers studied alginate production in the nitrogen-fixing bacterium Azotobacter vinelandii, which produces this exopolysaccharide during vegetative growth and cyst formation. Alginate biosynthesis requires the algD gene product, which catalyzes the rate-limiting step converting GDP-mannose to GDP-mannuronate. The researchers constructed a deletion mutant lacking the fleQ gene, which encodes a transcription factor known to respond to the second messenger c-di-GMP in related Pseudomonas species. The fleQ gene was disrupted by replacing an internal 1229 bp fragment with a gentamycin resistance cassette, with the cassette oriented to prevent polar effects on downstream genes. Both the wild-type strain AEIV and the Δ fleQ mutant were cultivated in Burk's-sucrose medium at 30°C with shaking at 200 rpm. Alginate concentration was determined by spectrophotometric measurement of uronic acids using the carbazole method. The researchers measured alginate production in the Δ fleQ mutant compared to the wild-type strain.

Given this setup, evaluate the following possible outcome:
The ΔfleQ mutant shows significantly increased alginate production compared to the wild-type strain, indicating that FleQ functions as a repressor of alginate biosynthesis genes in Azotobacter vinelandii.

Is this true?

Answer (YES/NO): YES